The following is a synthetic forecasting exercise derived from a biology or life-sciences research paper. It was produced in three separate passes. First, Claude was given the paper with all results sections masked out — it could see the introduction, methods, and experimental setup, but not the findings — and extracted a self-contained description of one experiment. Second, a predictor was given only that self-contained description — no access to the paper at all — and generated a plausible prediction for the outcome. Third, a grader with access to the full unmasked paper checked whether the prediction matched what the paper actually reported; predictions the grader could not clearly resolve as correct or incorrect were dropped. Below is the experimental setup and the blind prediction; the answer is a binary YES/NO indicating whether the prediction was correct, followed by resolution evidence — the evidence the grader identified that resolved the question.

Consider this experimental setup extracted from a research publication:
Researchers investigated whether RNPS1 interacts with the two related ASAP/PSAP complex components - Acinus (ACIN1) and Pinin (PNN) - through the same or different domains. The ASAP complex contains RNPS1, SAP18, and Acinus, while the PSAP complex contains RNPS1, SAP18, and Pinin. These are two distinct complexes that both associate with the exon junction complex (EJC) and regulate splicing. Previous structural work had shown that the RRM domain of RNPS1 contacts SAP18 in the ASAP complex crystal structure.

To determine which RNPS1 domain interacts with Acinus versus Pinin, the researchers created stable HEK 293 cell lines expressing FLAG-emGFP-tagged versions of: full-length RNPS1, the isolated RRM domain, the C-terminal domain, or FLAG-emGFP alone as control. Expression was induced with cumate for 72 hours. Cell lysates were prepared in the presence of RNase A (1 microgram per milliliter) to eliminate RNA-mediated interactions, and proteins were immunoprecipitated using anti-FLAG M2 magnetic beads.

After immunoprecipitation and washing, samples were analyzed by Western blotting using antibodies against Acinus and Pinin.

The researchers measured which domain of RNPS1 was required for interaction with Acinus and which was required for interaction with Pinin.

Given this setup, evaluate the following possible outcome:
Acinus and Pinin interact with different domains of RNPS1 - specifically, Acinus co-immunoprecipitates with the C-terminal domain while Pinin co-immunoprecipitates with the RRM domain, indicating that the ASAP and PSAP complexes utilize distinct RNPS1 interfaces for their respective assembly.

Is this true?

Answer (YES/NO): NO